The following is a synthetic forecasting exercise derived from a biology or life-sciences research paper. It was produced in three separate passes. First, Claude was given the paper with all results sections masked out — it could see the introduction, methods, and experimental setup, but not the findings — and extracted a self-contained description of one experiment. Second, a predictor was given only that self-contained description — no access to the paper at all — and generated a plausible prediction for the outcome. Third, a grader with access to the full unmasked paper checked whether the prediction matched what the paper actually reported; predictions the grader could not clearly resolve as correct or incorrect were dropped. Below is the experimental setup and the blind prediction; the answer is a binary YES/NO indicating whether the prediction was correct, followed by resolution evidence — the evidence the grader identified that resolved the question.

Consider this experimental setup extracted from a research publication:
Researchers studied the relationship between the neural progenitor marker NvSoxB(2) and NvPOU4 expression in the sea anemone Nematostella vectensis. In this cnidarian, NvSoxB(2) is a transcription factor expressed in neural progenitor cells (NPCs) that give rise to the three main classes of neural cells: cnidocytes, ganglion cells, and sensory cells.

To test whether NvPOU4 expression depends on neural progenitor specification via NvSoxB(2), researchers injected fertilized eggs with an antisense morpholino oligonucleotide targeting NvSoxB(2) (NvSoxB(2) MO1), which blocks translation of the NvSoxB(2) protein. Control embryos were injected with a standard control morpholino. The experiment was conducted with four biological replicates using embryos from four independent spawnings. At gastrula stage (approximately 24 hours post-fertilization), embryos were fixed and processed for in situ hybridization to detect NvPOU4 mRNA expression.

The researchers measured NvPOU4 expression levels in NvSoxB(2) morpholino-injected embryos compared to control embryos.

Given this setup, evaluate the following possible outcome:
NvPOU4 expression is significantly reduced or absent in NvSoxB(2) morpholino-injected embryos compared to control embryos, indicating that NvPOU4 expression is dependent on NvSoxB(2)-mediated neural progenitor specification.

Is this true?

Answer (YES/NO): YES